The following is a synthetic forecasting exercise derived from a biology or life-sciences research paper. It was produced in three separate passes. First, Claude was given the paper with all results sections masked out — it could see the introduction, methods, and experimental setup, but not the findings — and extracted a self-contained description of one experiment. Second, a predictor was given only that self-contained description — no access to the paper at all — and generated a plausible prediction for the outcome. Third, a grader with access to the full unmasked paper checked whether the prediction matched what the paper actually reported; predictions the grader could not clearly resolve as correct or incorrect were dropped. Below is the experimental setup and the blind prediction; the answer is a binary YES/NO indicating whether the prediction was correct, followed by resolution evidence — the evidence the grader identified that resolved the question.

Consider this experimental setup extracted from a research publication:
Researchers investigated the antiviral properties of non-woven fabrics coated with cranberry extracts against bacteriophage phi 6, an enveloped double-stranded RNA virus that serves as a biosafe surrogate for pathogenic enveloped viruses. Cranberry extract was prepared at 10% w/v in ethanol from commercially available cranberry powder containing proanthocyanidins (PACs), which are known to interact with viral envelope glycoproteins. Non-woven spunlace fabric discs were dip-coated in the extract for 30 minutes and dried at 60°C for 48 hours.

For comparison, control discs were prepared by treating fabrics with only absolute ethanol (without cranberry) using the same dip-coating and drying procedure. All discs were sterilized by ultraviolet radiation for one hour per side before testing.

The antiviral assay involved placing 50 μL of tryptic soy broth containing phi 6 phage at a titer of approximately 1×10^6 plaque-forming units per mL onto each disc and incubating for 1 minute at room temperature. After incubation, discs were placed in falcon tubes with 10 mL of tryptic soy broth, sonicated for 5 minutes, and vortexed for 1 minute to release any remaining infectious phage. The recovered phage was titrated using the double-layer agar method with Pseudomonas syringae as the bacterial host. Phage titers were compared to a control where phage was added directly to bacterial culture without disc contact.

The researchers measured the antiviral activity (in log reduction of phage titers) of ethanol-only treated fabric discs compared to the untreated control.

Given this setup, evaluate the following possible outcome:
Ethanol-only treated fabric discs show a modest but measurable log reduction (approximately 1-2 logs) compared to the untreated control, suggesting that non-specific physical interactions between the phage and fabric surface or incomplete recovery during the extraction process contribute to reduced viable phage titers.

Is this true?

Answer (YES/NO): NO